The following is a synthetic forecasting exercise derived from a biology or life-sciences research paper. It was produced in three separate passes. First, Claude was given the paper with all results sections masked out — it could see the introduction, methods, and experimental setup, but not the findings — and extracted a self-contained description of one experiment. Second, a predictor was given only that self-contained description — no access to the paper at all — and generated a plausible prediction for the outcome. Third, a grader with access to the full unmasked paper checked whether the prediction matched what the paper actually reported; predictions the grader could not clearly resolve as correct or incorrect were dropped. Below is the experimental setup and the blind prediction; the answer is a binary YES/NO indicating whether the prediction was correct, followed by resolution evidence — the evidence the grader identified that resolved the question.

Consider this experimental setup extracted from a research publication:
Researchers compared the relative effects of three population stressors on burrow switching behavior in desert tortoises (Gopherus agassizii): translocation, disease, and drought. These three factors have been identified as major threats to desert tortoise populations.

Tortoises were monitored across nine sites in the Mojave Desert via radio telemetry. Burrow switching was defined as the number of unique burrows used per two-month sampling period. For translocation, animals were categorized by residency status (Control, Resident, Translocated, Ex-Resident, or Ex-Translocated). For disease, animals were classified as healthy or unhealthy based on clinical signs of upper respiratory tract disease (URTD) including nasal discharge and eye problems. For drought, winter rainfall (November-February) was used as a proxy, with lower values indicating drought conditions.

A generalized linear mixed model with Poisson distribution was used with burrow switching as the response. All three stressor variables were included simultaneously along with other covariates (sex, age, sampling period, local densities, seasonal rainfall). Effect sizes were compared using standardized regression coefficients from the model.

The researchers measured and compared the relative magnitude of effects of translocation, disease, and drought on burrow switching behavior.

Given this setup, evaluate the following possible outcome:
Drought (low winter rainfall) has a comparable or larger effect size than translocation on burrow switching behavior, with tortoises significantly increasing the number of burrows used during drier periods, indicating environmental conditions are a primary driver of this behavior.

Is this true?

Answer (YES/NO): NO